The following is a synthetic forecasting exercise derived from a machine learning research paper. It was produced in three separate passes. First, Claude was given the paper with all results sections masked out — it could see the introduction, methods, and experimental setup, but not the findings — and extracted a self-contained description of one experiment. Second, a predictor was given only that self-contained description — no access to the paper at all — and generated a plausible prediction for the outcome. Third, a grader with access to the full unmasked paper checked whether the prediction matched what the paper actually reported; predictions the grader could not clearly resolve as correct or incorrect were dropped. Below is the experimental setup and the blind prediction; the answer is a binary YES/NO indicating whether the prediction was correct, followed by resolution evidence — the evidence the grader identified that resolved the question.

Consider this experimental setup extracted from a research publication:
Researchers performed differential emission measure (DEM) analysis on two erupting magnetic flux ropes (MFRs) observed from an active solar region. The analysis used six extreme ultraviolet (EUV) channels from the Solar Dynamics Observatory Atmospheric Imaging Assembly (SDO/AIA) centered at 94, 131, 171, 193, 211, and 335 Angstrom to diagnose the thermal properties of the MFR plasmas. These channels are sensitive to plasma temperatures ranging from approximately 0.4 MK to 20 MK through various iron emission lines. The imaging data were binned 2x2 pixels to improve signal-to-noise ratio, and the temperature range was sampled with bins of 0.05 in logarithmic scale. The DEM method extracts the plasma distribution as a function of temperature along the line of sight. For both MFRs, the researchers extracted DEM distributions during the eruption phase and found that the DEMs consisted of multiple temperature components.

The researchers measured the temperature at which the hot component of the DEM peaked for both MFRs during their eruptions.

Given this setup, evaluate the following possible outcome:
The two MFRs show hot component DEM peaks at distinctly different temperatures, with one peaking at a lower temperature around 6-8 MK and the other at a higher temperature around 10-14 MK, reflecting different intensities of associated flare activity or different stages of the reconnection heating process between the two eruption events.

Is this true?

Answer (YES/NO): NO